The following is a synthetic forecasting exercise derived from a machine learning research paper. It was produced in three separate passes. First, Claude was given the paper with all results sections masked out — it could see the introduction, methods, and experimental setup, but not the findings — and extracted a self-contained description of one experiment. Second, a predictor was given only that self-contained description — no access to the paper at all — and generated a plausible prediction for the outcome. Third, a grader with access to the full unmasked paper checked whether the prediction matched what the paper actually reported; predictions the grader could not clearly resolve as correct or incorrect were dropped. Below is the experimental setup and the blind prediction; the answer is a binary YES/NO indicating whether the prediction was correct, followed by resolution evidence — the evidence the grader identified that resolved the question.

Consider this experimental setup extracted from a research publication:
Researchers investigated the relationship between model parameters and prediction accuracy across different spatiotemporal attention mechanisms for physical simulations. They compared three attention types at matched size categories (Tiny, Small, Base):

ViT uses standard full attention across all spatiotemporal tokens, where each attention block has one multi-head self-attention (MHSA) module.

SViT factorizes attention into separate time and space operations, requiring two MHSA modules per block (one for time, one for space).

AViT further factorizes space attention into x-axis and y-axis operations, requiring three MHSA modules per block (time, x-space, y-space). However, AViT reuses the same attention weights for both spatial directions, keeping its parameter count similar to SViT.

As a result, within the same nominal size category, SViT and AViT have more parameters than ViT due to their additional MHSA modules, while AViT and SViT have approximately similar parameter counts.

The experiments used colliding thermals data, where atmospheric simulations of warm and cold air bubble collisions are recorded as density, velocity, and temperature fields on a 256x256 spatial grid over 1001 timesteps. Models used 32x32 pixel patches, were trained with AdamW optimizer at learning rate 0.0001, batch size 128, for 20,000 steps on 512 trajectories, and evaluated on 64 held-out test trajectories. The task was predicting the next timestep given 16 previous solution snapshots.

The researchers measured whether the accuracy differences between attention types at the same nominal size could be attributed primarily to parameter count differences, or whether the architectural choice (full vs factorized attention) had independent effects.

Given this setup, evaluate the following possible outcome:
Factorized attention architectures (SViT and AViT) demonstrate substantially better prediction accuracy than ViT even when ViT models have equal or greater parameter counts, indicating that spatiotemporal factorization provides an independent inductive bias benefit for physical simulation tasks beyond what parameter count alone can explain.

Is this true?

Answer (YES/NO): NO